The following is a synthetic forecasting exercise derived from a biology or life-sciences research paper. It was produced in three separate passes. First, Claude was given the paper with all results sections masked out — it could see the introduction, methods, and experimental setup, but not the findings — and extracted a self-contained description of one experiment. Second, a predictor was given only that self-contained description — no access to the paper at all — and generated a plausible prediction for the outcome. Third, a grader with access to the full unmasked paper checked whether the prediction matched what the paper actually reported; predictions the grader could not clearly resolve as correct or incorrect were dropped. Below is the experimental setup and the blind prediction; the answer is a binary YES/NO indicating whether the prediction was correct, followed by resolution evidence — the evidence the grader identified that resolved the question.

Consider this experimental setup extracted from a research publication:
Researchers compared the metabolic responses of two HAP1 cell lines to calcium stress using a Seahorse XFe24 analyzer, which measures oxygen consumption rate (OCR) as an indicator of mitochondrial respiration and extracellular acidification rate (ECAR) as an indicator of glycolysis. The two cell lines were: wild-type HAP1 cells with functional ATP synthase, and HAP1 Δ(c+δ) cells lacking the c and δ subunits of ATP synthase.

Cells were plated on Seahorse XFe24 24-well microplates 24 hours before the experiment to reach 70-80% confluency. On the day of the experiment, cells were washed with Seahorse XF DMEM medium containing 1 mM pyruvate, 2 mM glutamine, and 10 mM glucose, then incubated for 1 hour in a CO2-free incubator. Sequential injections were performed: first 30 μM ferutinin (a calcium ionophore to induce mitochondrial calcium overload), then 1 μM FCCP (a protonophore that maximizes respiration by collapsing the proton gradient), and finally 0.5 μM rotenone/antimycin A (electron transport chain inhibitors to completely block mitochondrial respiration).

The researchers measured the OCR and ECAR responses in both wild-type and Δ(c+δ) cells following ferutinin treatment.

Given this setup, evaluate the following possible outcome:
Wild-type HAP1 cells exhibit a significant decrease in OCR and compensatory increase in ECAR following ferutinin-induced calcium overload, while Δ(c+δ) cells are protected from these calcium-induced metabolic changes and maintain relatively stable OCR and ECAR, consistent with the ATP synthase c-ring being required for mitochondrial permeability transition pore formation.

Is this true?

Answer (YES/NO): NO